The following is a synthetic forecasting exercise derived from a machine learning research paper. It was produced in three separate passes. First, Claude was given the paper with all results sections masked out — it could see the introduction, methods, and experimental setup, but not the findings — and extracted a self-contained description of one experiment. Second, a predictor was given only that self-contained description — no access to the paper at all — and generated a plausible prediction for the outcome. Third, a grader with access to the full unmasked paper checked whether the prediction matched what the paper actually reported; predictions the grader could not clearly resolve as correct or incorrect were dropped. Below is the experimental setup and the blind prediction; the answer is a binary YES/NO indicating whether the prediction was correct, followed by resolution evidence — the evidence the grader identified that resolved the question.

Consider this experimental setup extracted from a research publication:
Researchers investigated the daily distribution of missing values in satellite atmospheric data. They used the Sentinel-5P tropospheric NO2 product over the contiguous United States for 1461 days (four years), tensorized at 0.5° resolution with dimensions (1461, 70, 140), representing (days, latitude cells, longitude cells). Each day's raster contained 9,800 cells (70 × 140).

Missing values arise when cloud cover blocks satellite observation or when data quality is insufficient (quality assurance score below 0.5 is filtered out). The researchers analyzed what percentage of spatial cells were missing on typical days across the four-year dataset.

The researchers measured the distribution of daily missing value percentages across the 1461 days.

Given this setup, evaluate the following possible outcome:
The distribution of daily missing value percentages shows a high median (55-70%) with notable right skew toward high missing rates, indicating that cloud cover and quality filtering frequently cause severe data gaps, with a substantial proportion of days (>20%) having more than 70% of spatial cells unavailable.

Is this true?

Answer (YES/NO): NO